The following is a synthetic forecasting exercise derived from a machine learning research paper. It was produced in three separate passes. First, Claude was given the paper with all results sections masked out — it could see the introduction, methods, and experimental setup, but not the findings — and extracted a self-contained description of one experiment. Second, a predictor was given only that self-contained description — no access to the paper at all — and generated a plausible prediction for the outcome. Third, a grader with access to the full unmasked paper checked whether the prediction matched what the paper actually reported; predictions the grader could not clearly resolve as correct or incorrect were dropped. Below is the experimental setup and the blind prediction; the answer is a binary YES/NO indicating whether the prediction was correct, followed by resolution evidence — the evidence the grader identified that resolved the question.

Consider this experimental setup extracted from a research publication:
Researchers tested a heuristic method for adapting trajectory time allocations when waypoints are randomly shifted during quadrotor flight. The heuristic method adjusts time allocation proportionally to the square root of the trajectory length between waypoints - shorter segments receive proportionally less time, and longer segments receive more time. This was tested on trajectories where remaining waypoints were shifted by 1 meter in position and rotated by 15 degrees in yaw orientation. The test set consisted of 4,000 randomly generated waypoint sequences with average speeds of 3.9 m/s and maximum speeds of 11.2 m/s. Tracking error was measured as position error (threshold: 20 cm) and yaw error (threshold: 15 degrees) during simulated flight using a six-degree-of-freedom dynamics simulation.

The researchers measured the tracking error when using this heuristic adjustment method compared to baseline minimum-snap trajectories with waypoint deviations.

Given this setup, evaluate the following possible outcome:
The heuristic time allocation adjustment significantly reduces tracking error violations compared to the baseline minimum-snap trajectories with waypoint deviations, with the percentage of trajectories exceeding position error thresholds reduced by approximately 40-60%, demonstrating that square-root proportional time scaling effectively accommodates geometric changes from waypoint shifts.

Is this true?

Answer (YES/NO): NO